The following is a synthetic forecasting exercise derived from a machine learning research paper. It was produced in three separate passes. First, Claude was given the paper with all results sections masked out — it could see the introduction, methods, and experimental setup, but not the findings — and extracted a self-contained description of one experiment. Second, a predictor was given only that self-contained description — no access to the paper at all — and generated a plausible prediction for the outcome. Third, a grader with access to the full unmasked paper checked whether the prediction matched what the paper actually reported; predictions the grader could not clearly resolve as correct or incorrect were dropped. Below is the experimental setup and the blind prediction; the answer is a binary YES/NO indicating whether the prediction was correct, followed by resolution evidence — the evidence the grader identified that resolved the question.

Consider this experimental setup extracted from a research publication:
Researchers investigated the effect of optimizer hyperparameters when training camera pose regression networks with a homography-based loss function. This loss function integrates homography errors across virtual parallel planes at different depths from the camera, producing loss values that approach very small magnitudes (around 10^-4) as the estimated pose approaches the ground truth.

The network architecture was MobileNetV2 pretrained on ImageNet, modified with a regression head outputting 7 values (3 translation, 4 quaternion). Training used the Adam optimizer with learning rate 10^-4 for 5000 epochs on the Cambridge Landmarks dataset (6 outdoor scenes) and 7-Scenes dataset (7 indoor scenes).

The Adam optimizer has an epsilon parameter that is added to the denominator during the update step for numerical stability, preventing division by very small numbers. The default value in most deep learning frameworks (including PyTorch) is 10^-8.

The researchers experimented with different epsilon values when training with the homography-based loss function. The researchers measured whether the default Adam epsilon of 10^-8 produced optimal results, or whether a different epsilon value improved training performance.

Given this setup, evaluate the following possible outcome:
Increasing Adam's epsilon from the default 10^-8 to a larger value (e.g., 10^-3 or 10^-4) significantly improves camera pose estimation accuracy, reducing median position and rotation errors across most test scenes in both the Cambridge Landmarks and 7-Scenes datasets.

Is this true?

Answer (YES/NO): NO